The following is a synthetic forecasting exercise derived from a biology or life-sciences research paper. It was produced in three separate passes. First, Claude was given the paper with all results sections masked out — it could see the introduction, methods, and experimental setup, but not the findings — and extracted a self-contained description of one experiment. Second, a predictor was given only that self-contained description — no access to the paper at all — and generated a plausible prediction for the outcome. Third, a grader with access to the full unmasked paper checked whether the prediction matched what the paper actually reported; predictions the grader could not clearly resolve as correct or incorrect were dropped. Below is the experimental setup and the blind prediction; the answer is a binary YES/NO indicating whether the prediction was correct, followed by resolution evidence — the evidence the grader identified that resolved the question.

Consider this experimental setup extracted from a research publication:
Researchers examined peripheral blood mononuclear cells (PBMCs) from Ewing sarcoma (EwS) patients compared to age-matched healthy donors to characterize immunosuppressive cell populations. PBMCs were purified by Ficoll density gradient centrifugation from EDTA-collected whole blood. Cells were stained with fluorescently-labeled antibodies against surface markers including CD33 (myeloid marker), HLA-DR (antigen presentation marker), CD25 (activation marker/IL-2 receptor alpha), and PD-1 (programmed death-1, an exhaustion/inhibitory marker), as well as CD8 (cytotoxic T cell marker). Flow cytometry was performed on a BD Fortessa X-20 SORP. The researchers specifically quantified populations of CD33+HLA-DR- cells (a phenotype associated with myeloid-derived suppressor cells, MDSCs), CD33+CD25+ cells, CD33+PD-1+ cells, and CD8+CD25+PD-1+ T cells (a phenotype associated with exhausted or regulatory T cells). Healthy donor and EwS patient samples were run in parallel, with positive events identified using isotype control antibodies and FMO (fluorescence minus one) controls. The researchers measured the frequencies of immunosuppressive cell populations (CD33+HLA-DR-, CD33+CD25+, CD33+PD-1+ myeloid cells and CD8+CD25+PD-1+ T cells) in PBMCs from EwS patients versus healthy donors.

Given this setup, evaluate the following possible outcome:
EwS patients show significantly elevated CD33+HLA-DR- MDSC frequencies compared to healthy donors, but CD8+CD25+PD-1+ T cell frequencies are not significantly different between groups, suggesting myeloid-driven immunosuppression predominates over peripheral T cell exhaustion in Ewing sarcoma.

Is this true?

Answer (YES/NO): NO